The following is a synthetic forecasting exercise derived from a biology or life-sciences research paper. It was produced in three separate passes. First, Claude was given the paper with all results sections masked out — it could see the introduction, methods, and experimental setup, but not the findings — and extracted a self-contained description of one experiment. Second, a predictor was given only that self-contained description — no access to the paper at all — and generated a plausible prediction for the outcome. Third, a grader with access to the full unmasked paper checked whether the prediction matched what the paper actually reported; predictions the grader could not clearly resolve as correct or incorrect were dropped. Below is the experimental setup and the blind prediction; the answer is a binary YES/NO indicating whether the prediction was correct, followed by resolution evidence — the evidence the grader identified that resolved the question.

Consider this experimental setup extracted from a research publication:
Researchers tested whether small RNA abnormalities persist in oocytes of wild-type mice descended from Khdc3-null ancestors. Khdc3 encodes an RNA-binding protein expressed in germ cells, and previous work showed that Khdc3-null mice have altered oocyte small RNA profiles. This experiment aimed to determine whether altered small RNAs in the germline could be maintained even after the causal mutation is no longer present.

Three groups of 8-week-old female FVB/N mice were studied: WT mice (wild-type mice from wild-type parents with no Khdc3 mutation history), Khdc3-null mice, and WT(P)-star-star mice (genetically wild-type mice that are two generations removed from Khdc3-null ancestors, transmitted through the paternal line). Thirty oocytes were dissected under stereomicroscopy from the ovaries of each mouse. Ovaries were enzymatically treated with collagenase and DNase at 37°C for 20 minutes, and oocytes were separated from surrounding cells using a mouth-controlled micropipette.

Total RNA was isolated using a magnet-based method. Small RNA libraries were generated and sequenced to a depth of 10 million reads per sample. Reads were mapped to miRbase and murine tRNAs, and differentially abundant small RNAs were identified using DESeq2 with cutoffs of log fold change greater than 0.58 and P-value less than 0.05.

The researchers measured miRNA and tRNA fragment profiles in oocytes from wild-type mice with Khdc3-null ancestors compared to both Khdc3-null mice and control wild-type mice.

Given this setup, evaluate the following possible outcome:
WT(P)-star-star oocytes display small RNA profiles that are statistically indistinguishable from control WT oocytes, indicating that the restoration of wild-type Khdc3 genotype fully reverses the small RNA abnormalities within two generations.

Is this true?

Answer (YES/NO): NO